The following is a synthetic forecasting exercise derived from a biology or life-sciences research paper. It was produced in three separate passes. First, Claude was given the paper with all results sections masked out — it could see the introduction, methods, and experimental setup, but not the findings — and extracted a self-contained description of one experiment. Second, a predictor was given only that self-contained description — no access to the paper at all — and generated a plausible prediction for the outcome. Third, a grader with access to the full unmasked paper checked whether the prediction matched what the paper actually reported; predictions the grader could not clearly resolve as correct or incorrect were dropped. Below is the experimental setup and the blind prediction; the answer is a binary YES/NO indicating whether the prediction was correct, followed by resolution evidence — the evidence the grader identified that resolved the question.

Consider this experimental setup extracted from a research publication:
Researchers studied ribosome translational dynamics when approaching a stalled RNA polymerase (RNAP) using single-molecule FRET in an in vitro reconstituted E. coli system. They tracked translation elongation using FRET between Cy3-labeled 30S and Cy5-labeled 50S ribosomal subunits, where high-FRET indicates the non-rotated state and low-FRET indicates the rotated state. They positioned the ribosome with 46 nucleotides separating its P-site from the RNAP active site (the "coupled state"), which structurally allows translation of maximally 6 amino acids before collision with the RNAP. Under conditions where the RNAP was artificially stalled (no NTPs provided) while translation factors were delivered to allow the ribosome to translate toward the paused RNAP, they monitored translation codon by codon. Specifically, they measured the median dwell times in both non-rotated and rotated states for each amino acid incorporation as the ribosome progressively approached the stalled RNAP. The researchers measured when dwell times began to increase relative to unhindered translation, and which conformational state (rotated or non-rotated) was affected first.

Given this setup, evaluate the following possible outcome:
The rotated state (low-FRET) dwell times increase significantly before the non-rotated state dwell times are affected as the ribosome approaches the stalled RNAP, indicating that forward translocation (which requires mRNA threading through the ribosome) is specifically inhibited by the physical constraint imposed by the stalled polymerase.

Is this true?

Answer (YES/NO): YES